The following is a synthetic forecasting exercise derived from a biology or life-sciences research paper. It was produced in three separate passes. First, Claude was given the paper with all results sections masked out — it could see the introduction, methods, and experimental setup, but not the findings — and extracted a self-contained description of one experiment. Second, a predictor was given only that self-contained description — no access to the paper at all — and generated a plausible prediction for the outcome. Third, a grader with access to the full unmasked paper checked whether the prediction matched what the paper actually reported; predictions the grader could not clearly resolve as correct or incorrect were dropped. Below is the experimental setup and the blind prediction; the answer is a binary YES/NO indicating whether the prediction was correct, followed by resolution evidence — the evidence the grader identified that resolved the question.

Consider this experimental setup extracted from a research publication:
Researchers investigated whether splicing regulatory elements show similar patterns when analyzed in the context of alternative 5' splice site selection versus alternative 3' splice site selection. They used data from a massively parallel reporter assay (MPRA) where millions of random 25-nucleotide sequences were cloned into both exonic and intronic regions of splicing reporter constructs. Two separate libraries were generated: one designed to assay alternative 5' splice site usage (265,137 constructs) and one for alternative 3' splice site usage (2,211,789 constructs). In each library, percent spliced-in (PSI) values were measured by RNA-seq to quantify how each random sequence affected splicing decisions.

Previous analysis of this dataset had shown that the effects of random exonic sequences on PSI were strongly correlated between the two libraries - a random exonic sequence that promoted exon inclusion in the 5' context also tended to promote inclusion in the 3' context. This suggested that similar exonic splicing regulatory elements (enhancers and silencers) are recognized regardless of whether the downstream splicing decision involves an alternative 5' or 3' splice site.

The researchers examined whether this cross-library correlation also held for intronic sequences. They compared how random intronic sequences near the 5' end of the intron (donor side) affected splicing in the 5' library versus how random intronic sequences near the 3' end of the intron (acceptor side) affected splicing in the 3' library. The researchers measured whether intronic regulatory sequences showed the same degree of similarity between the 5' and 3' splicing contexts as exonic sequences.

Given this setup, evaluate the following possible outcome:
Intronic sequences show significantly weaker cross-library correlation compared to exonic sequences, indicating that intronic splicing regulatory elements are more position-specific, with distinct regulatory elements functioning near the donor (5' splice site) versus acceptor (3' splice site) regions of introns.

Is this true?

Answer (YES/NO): YES